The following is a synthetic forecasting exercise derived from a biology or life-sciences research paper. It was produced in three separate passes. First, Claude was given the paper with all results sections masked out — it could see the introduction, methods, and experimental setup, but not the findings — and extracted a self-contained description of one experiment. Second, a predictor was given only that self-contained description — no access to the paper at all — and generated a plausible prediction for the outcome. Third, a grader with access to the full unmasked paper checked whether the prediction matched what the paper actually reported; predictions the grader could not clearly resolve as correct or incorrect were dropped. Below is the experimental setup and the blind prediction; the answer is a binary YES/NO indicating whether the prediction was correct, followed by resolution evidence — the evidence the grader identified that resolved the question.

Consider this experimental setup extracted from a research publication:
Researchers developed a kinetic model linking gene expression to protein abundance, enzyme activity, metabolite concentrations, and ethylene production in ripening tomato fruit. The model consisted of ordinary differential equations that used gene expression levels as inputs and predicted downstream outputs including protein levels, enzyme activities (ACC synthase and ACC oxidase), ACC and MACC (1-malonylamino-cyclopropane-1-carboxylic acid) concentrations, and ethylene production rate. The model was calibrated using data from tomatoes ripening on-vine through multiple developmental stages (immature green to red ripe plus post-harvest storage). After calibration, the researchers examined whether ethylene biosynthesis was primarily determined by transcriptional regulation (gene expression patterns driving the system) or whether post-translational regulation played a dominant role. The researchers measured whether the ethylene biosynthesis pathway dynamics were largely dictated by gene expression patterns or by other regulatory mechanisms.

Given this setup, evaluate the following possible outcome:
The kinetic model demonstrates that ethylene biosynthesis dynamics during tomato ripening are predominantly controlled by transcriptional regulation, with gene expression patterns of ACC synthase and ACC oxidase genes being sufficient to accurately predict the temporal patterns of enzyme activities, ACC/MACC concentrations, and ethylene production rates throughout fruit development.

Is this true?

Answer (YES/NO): YES